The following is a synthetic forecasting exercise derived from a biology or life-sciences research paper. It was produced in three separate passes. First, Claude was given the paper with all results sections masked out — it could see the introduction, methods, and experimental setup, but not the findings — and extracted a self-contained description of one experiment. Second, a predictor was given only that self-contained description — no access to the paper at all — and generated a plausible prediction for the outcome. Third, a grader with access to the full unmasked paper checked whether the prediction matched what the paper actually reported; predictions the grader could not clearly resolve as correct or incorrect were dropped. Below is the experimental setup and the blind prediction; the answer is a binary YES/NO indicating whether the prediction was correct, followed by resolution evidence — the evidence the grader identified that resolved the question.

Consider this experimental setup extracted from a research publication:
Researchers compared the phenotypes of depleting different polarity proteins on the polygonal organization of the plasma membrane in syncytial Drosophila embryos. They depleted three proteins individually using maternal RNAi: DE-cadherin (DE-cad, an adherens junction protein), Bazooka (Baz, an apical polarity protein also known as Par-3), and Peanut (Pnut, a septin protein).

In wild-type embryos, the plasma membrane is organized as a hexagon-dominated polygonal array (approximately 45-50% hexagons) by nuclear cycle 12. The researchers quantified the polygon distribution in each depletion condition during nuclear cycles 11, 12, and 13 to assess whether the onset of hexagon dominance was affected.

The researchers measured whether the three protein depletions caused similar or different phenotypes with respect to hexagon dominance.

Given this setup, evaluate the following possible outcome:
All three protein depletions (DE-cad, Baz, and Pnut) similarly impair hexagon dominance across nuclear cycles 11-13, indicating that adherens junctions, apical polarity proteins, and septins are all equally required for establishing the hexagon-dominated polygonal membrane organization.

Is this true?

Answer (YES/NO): NO